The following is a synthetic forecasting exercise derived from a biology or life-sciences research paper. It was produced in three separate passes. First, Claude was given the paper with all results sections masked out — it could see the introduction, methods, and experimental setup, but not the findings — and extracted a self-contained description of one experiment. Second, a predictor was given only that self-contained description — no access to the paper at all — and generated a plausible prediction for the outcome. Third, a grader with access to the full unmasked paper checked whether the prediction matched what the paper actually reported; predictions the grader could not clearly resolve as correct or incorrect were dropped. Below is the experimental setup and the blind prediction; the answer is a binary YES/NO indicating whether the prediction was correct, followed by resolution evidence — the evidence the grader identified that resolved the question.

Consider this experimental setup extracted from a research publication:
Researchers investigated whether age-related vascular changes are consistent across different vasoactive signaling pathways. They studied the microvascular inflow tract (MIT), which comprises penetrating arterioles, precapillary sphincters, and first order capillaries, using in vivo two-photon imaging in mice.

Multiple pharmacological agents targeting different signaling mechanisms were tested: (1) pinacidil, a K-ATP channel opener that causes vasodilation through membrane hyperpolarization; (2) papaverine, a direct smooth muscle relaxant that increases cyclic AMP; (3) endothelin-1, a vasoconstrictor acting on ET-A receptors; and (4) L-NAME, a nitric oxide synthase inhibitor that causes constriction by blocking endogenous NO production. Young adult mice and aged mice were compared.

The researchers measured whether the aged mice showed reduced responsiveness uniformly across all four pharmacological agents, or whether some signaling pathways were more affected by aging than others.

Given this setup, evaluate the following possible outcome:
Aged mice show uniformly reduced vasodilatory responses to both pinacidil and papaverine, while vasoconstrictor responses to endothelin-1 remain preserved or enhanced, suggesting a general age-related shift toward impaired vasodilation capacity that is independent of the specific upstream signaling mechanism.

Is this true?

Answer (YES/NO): NO